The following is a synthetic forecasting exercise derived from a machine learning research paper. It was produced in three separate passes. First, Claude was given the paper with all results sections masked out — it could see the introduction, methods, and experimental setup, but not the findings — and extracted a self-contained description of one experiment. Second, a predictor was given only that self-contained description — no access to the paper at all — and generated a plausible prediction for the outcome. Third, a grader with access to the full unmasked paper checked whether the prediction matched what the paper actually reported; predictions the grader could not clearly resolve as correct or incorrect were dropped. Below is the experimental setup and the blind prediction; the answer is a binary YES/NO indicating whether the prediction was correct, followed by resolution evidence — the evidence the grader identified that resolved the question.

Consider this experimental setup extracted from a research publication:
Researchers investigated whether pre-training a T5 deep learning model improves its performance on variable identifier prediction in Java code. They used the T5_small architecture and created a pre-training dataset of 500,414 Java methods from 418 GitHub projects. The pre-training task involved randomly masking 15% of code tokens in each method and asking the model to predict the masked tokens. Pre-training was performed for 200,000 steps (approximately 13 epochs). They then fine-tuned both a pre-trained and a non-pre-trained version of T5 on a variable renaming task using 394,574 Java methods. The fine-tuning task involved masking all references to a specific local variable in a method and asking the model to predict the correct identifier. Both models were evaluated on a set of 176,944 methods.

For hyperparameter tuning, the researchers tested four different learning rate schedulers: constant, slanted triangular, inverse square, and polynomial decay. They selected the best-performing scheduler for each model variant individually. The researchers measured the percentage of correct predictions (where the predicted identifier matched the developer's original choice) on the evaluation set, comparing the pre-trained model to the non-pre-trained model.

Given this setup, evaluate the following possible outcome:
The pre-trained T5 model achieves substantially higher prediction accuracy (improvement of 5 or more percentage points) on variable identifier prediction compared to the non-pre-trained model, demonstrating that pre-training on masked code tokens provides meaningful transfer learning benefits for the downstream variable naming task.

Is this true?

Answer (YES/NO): NO